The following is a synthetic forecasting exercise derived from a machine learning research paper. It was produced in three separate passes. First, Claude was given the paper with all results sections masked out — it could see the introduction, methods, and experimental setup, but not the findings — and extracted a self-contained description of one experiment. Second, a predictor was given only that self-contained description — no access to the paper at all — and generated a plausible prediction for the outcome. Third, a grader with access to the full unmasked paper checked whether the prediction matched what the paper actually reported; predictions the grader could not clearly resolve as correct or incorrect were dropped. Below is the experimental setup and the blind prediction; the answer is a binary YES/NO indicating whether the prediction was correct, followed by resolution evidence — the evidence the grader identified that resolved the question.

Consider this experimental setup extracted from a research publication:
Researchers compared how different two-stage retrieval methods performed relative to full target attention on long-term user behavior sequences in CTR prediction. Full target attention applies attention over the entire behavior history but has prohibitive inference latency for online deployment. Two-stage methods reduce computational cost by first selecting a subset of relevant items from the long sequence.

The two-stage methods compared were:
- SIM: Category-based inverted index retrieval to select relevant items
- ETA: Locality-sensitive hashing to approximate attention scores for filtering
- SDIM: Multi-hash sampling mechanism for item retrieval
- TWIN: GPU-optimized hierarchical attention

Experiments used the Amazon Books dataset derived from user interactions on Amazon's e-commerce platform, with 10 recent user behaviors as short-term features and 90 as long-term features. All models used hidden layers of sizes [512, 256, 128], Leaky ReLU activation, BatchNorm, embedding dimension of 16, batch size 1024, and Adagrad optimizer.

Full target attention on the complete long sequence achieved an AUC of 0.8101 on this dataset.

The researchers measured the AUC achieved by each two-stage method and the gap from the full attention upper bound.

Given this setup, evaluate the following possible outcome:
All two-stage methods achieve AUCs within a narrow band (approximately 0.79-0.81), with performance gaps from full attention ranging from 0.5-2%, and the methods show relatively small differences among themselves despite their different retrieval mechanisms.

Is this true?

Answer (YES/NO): NO